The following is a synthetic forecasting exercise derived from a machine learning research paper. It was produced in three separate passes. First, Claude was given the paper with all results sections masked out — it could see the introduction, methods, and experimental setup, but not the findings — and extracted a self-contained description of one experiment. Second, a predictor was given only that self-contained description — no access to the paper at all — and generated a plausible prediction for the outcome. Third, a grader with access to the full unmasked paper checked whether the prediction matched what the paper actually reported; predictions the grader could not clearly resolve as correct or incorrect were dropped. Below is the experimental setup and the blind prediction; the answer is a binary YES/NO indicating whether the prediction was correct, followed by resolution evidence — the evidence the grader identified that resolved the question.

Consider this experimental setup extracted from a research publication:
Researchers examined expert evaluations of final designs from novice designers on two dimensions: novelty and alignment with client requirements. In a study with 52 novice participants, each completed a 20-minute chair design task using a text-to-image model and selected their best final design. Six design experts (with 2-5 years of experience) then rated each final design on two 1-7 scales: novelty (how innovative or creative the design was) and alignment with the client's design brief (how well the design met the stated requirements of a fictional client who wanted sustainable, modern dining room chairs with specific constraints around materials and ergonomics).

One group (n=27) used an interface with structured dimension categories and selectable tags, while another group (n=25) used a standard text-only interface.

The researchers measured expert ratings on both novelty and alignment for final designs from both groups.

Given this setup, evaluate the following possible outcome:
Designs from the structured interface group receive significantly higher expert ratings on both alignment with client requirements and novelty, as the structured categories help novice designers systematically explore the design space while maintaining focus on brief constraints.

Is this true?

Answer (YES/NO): NO